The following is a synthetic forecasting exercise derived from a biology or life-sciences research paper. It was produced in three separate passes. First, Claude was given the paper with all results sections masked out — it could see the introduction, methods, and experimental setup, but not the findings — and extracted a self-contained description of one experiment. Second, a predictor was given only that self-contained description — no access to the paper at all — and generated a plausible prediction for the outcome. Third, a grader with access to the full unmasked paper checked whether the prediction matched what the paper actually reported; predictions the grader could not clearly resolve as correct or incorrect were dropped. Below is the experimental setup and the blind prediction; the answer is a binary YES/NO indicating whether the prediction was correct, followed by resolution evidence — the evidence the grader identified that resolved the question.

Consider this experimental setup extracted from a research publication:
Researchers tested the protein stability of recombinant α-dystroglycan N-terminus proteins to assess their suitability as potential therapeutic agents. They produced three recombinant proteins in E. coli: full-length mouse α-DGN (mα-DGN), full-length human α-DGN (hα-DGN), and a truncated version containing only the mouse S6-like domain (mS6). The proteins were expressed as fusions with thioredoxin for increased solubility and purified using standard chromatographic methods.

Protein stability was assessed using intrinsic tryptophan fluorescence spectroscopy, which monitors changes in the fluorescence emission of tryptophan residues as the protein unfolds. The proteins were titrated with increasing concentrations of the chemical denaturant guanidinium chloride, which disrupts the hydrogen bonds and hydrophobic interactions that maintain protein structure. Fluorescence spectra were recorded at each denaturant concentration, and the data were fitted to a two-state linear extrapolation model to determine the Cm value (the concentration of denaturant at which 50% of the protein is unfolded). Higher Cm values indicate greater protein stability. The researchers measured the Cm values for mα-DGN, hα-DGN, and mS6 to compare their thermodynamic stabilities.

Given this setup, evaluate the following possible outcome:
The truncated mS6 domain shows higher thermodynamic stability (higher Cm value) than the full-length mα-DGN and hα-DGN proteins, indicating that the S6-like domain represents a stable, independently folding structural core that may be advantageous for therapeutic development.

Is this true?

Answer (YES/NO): NO